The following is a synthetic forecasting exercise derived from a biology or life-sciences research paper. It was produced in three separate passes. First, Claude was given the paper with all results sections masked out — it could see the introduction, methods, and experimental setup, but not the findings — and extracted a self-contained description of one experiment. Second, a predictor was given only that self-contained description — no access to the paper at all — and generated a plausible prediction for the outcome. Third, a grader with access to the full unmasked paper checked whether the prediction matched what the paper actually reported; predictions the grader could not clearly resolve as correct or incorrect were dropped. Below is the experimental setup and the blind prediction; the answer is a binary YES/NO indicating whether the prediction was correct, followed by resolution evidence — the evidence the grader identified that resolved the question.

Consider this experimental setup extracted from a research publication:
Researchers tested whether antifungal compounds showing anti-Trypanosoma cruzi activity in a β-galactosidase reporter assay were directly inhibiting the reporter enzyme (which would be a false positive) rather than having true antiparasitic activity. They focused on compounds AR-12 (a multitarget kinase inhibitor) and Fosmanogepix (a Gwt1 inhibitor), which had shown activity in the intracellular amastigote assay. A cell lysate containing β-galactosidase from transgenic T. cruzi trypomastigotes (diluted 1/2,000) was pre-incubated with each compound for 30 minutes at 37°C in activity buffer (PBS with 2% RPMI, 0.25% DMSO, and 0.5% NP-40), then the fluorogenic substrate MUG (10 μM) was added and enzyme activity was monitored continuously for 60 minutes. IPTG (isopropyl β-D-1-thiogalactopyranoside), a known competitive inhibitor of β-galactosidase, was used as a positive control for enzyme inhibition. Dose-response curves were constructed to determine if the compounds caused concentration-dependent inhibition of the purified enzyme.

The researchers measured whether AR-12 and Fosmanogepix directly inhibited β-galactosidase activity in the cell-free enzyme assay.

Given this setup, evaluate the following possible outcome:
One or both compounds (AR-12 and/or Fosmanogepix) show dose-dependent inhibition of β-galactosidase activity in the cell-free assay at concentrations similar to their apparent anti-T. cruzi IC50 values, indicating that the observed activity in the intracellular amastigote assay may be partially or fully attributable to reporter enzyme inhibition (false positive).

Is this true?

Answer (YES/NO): NO